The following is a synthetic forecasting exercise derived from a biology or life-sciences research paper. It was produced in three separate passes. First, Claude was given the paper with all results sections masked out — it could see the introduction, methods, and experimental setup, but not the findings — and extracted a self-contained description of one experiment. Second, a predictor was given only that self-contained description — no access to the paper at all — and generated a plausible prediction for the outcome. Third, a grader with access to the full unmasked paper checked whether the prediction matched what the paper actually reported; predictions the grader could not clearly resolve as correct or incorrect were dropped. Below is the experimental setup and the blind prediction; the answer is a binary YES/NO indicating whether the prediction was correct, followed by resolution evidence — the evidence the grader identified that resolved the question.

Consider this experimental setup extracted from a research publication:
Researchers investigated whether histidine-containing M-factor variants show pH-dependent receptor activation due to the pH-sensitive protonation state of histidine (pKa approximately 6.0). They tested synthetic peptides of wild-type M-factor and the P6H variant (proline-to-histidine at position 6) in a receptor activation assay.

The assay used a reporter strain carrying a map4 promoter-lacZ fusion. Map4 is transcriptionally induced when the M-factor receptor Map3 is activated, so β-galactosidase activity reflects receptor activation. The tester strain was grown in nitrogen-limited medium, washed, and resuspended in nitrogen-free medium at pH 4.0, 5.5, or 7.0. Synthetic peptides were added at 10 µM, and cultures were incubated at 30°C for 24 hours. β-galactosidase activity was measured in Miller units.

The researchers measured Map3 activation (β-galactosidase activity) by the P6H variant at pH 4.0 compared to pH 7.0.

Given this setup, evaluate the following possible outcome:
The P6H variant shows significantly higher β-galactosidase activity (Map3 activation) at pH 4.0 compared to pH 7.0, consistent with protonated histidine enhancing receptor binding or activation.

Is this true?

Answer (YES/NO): NO